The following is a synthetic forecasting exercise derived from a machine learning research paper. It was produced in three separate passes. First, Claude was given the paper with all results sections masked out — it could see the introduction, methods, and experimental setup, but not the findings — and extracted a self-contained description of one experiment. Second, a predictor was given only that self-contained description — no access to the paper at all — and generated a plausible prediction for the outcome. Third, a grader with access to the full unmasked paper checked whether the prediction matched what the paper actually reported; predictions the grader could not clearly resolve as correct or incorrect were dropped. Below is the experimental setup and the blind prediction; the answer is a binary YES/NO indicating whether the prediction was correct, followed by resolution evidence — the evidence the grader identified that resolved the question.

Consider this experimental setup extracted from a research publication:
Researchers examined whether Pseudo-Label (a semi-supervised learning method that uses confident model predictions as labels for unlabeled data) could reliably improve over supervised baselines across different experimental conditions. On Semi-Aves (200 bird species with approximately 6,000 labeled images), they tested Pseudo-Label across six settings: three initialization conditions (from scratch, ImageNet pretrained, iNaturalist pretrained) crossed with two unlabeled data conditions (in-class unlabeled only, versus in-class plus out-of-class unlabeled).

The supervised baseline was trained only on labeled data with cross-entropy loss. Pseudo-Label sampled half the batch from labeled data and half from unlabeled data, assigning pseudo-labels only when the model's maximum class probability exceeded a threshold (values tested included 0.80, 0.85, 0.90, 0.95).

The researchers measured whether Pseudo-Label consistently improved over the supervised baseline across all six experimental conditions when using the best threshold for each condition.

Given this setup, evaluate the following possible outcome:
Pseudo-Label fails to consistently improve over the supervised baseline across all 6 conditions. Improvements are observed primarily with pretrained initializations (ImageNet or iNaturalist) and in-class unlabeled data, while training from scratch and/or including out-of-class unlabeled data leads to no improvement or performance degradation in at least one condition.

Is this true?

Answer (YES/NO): YES